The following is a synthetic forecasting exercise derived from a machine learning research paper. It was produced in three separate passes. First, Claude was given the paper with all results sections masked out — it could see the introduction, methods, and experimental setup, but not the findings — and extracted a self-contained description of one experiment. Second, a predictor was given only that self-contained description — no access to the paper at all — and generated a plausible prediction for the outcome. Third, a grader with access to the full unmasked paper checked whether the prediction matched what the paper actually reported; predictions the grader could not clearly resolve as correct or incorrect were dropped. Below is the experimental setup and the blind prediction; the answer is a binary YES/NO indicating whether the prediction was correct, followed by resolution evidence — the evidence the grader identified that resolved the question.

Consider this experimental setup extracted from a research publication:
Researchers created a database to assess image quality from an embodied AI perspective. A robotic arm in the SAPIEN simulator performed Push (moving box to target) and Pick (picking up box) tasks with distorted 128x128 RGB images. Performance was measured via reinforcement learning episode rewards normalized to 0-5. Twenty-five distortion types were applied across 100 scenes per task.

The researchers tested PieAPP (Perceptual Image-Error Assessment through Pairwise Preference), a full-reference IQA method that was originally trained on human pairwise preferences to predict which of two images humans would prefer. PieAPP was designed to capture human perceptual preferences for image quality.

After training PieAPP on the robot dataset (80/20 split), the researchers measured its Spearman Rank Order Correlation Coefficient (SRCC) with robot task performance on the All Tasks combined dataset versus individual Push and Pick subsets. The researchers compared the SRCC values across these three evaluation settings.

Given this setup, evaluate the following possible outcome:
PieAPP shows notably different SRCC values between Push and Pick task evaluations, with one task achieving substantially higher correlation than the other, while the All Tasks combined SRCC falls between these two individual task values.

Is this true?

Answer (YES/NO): NO